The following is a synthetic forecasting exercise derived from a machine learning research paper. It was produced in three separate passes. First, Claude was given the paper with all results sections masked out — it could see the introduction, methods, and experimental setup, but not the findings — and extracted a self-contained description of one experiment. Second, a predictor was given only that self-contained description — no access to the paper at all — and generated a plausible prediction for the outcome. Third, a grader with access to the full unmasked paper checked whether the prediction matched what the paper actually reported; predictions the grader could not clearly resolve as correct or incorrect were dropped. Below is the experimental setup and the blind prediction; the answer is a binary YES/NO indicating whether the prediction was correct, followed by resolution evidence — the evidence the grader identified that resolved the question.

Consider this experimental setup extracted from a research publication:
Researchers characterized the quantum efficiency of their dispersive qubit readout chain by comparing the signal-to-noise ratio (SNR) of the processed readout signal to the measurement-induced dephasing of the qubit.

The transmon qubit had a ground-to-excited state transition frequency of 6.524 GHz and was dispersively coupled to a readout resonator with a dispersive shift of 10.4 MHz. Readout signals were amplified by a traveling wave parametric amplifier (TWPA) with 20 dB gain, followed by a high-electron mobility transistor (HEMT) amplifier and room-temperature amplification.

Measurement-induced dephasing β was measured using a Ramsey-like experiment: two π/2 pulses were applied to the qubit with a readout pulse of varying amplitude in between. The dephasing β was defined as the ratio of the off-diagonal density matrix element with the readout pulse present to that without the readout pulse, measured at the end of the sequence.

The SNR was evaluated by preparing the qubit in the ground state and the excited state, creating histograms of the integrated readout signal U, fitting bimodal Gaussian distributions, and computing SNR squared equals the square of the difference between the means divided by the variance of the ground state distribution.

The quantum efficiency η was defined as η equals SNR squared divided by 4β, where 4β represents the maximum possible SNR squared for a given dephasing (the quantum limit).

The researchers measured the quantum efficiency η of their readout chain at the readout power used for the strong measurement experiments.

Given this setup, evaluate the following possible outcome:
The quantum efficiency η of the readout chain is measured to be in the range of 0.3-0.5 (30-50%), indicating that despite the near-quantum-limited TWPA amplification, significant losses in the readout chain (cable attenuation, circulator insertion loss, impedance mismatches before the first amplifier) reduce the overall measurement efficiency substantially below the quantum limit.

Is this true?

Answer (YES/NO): NO